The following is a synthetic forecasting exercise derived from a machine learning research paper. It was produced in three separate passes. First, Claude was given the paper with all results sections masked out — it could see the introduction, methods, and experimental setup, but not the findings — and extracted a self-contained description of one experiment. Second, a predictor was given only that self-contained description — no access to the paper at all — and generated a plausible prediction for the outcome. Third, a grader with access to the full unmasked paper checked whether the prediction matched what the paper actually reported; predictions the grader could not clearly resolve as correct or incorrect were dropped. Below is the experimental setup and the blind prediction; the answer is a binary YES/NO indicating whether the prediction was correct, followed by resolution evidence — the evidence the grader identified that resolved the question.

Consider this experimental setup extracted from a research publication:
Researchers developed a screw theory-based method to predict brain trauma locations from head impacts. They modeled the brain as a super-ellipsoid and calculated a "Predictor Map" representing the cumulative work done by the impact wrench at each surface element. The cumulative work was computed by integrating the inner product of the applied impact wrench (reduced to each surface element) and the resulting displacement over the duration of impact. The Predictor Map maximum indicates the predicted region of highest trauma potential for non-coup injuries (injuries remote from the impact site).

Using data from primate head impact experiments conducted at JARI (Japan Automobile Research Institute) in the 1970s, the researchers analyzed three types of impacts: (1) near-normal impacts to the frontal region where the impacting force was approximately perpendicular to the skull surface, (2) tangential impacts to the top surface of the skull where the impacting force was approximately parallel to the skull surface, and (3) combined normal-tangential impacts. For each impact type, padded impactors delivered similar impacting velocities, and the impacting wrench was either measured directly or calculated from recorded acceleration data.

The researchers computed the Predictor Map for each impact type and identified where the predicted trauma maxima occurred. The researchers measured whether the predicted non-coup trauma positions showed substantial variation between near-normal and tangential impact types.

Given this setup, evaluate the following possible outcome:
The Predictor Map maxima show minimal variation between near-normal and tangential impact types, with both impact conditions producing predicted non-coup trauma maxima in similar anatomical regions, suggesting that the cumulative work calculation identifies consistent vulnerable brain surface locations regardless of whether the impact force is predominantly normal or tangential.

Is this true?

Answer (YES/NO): NO